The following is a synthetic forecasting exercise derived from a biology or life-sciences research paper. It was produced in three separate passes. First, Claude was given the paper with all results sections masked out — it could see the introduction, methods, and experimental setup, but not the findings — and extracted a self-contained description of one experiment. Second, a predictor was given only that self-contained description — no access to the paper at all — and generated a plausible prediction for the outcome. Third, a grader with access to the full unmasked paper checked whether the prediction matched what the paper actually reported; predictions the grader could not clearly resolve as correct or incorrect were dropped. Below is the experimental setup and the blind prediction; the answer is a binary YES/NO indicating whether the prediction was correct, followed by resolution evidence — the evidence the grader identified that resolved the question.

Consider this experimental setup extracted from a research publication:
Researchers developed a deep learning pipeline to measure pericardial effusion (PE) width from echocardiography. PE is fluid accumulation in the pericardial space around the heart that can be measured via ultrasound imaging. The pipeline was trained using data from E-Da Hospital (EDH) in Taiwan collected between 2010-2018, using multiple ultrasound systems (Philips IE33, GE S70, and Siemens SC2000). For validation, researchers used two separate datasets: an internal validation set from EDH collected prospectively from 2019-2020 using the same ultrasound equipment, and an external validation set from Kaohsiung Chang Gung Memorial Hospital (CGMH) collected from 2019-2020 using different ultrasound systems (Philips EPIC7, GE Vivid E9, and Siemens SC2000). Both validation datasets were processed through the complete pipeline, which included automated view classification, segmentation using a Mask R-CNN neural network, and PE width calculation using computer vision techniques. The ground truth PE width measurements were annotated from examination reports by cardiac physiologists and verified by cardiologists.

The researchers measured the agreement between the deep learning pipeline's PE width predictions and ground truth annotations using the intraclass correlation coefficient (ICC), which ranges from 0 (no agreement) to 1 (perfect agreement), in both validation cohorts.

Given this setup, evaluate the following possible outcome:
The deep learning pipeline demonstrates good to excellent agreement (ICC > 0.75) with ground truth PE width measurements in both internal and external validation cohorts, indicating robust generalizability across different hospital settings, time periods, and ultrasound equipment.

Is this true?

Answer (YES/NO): YES